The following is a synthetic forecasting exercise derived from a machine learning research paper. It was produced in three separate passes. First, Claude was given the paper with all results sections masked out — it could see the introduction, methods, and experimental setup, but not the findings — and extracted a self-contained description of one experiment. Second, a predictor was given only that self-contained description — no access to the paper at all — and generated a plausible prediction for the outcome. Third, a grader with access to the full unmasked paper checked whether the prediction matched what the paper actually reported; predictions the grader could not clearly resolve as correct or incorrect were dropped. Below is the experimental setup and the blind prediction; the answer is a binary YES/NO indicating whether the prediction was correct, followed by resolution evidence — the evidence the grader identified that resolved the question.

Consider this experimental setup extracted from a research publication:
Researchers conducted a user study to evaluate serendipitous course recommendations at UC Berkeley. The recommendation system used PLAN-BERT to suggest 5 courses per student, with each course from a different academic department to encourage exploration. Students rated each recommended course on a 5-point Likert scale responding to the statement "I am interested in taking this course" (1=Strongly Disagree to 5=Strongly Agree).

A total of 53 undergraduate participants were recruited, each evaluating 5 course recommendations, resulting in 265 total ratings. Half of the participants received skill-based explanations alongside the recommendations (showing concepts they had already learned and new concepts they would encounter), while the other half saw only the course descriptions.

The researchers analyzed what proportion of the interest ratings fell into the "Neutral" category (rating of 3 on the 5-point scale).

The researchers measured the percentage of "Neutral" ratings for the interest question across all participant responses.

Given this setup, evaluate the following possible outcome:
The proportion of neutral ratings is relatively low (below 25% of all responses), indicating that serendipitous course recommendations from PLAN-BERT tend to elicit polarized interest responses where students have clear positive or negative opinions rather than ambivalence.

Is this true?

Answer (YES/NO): YES